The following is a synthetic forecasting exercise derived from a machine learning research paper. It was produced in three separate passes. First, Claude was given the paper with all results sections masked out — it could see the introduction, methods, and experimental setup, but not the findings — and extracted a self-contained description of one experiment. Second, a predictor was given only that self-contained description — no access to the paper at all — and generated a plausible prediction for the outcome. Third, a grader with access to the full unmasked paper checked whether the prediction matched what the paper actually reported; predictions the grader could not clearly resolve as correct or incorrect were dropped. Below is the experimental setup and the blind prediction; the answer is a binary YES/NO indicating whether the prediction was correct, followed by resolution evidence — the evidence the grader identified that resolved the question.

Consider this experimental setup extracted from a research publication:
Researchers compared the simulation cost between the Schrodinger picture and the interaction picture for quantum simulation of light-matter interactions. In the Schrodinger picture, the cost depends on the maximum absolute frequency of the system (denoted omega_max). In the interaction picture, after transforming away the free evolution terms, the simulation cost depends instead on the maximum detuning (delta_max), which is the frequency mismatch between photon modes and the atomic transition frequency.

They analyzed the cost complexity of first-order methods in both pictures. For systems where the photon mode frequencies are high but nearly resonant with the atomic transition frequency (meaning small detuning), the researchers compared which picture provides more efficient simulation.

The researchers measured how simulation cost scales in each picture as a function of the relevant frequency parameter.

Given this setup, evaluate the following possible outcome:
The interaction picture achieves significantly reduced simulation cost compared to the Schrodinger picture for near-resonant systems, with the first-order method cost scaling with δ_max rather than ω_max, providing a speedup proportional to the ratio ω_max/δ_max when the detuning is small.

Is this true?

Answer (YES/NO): NO